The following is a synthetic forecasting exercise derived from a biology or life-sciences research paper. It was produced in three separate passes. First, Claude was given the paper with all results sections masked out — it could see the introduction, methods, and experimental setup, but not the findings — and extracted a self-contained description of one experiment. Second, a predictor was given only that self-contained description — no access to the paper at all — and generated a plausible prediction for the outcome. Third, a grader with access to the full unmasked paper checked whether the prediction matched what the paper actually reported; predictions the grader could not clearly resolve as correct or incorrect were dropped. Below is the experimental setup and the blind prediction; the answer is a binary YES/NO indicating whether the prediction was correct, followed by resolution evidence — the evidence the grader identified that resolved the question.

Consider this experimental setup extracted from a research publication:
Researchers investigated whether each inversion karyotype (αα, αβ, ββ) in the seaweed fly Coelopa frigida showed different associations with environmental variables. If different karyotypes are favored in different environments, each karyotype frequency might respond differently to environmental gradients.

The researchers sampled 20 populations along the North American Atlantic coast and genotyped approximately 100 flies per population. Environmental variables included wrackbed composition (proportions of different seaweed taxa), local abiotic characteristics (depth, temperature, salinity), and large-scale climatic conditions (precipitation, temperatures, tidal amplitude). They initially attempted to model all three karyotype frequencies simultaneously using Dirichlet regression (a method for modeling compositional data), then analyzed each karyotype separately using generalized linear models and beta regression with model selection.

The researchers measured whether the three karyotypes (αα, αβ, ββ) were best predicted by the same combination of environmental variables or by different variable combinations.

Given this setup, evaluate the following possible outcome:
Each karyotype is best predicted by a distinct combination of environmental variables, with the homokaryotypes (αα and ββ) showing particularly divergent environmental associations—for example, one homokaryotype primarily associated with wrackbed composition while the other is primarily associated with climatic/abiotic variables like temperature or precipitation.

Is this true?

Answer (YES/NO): NO